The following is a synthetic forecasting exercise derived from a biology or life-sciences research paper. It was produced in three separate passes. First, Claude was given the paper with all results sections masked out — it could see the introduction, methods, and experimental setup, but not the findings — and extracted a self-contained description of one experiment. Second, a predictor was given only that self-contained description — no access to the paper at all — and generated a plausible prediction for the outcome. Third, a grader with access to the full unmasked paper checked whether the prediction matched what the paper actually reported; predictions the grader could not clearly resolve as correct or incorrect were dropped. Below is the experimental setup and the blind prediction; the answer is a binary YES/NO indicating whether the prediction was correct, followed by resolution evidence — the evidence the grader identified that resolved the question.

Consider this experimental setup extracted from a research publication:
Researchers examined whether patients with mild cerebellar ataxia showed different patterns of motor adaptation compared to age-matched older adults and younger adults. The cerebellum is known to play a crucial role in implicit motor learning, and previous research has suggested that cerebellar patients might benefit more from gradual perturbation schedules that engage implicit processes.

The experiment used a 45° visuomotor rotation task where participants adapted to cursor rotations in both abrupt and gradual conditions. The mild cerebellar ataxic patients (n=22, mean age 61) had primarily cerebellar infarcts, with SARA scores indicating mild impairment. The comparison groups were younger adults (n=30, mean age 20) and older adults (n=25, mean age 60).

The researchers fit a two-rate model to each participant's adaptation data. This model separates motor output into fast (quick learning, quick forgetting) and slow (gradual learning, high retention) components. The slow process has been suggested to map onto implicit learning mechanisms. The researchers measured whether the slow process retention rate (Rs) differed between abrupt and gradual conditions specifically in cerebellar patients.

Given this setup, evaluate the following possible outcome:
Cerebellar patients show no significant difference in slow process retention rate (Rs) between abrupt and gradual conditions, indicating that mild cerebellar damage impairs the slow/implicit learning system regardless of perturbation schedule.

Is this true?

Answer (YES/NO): NO